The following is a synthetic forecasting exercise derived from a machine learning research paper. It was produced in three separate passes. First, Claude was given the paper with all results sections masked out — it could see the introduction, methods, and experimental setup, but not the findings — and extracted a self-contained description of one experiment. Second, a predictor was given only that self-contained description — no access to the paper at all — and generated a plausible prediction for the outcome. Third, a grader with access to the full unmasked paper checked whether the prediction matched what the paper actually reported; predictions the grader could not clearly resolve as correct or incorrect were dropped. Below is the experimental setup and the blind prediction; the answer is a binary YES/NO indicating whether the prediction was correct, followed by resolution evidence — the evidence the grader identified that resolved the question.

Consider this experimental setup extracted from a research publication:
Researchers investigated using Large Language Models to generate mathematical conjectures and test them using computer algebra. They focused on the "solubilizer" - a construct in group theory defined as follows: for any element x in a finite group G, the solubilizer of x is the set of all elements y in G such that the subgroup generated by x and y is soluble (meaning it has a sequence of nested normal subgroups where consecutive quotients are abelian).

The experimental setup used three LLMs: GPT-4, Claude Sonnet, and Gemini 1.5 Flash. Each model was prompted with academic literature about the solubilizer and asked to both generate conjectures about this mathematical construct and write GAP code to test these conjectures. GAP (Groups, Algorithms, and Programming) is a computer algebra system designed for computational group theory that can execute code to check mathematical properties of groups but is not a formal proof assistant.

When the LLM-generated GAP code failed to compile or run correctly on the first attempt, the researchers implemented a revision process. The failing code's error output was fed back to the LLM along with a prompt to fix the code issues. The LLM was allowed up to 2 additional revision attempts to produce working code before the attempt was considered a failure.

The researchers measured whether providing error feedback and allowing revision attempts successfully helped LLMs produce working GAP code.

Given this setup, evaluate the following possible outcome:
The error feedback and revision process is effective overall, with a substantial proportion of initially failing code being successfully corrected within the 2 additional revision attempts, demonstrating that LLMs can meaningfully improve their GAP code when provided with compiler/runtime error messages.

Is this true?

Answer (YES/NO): NO